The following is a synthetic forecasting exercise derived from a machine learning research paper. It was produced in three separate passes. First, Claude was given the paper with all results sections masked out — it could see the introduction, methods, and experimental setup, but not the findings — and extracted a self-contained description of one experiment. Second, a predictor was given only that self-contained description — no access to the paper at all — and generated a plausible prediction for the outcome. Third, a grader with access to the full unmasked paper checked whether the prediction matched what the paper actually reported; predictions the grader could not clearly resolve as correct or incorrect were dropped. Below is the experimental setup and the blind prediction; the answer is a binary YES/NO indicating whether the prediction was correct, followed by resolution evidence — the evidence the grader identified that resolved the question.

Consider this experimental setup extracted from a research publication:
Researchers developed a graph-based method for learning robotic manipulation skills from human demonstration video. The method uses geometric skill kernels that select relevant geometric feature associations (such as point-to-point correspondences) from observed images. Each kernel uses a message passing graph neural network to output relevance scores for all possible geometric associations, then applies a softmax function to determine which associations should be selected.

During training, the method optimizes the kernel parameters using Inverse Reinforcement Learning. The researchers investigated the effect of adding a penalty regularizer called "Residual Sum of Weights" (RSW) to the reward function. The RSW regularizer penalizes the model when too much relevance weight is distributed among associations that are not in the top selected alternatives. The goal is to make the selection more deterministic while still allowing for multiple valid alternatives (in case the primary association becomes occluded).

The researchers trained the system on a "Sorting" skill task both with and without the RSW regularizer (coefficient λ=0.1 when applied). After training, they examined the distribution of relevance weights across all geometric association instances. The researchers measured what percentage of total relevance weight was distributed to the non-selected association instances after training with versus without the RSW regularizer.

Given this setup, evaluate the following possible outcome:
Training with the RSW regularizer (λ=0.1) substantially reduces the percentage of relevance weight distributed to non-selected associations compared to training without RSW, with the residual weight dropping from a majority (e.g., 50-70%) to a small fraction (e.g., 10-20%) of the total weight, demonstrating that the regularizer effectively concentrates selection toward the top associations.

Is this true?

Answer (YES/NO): NO